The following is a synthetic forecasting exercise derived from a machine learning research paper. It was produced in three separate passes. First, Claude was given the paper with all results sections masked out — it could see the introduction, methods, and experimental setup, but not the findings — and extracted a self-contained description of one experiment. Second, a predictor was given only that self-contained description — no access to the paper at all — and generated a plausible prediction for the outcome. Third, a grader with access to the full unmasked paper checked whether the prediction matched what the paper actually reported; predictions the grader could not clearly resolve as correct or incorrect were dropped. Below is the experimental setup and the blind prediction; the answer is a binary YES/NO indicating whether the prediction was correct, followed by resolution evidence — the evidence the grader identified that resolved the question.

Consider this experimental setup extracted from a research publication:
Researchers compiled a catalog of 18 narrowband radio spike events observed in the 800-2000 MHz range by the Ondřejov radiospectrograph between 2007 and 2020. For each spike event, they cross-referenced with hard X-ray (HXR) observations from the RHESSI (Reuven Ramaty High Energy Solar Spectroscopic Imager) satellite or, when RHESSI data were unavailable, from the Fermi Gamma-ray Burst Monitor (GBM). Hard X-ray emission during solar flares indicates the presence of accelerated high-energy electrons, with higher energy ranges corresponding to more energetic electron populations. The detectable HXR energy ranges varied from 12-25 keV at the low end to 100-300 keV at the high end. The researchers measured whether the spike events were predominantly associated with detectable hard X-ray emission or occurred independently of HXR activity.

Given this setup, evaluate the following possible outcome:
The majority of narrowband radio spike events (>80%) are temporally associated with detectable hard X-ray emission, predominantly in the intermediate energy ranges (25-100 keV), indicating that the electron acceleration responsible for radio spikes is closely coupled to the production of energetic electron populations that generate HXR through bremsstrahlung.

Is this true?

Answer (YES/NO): YES